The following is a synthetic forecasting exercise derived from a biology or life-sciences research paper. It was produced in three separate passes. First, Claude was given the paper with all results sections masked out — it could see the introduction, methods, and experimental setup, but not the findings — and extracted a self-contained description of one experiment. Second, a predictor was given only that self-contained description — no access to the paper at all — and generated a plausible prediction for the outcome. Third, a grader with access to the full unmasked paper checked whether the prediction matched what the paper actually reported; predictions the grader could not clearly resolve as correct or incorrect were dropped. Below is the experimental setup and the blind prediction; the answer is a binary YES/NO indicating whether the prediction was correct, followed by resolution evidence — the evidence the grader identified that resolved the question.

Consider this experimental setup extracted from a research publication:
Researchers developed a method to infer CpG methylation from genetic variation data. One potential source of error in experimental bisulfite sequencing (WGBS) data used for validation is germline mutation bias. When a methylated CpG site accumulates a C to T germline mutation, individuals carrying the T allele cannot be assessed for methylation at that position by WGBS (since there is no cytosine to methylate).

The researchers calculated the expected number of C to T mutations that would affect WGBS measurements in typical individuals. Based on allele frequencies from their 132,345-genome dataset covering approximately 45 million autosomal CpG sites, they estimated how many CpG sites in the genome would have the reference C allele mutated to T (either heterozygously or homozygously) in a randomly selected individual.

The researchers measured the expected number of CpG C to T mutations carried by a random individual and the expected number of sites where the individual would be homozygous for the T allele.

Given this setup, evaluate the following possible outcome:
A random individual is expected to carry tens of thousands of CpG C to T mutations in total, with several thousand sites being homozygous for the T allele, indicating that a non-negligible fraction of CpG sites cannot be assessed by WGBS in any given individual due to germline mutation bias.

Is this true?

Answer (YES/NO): NO